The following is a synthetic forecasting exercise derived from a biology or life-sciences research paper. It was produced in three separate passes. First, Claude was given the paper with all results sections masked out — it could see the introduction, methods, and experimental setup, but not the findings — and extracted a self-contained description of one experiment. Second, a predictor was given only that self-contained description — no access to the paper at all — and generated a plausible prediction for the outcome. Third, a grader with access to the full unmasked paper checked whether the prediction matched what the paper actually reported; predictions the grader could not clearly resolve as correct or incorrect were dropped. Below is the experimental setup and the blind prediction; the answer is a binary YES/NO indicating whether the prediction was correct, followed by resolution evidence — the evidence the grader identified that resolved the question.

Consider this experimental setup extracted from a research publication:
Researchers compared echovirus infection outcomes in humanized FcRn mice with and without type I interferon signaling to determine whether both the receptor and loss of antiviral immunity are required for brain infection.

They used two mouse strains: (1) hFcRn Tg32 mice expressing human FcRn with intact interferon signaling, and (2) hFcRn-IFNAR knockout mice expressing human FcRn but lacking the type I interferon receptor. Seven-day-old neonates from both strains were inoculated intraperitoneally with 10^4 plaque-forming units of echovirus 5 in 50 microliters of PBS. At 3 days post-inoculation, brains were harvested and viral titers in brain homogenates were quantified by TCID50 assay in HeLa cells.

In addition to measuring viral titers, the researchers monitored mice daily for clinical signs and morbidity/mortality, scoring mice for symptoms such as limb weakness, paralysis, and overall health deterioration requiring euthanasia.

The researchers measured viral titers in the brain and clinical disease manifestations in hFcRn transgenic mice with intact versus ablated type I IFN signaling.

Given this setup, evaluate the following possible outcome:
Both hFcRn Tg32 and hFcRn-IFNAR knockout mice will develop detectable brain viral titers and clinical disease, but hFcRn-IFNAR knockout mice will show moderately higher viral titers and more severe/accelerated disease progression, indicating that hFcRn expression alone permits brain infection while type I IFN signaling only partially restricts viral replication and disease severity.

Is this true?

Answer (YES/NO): NO